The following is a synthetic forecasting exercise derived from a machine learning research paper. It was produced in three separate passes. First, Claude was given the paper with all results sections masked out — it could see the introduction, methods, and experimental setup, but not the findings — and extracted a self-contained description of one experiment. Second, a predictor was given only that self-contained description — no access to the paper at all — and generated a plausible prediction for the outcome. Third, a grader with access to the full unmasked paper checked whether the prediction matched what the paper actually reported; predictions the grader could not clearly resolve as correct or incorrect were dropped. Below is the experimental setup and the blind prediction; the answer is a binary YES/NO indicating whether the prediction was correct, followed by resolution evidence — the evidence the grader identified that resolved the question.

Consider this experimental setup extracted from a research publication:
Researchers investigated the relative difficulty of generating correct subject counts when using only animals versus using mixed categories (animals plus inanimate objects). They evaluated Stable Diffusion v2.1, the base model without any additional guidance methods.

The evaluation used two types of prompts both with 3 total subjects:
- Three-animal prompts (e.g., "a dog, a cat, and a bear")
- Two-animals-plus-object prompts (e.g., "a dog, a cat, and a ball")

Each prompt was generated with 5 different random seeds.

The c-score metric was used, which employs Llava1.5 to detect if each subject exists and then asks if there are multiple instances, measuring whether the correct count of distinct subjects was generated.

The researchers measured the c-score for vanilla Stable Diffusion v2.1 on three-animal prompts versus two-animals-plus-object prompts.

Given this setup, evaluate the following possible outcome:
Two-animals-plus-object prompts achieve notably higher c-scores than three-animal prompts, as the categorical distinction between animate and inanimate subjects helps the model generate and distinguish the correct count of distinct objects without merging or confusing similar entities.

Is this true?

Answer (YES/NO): YES